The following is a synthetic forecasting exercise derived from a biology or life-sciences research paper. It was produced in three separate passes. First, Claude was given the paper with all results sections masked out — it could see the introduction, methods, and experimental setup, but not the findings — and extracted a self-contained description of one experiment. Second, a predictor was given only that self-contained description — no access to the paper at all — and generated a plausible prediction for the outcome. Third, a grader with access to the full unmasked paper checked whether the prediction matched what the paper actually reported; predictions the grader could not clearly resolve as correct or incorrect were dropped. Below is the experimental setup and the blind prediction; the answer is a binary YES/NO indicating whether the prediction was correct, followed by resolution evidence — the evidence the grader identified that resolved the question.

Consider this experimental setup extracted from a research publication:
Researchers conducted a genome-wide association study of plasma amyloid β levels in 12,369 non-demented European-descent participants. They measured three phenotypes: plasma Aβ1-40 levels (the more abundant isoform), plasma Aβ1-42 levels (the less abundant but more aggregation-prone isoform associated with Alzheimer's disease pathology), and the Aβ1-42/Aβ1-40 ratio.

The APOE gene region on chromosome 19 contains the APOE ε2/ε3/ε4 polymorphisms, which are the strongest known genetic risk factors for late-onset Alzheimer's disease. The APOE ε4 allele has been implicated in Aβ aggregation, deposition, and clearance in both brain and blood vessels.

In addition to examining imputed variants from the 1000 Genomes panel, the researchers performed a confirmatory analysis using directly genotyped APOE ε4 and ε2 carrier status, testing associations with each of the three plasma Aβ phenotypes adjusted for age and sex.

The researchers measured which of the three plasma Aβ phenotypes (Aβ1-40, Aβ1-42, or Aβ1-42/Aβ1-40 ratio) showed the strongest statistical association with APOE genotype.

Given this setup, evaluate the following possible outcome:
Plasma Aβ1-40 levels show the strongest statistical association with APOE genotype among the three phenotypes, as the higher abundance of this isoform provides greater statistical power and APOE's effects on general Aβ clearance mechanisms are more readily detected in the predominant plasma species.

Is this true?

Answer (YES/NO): NO